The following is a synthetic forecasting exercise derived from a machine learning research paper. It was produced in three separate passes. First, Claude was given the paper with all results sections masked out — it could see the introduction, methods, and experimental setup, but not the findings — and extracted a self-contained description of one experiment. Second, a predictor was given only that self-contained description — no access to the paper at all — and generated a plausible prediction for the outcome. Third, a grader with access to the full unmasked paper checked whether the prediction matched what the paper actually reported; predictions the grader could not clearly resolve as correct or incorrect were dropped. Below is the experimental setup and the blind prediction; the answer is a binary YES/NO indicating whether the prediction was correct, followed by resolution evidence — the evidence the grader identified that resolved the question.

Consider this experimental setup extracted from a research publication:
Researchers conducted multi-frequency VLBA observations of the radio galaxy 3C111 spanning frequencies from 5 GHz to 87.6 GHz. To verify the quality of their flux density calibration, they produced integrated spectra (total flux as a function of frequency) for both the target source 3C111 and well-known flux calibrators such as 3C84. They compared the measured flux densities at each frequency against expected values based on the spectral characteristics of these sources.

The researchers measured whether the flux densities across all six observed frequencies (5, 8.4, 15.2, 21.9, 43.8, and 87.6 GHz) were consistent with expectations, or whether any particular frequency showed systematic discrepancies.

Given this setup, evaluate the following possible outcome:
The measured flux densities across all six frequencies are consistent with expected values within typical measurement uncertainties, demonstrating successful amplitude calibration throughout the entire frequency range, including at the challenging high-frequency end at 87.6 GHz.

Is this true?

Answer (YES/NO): NO